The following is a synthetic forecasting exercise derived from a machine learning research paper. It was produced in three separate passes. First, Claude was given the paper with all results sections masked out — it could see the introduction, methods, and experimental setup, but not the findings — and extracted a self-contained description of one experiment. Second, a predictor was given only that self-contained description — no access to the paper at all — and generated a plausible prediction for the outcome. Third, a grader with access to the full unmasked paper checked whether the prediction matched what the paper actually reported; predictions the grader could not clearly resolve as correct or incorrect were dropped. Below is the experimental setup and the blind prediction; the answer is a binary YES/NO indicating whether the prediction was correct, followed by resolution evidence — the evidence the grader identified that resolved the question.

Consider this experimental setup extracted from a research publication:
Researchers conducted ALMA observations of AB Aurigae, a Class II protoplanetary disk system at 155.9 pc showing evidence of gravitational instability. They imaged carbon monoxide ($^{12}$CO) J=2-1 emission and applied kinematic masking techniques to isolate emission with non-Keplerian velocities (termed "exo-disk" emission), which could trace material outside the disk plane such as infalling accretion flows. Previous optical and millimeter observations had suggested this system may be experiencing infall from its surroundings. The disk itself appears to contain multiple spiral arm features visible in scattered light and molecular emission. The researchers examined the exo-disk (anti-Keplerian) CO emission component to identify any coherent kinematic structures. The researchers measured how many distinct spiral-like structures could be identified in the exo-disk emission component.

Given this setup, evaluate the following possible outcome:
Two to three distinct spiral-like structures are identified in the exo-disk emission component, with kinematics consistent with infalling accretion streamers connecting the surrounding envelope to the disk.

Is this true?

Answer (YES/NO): YES